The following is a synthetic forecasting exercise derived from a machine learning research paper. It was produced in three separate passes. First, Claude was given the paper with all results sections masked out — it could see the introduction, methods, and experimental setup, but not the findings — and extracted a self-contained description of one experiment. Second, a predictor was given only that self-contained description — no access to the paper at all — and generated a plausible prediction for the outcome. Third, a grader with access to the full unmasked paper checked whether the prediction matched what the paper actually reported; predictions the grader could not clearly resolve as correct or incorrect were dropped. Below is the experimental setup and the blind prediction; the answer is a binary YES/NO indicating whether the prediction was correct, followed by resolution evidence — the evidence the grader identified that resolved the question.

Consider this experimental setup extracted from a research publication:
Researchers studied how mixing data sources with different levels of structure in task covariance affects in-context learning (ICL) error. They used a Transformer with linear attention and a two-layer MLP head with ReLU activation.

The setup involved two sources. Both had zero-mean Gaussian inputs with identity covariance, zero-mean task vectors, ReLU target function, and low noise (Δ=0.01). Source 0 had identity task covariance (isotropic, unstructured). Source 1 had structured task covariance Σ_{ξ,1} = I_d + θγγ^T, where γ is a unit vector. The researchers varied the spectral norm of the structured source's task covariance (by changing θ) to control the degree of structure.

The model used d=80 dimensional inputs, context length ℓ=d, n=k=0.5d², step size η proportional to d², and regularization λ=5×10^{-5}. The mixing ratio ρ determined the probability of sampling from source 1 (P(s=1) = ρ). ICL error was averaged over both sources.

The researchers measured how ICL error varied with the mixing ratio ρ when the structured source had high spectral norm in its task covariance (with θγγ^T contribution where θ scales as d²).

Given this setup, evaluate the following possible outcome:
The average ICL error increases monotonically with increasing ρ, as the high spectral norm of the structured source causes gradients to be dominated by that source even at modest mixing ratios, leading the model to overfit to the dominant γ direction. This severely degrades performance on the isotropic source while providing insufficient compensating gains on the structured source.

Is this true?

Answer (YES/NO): NO